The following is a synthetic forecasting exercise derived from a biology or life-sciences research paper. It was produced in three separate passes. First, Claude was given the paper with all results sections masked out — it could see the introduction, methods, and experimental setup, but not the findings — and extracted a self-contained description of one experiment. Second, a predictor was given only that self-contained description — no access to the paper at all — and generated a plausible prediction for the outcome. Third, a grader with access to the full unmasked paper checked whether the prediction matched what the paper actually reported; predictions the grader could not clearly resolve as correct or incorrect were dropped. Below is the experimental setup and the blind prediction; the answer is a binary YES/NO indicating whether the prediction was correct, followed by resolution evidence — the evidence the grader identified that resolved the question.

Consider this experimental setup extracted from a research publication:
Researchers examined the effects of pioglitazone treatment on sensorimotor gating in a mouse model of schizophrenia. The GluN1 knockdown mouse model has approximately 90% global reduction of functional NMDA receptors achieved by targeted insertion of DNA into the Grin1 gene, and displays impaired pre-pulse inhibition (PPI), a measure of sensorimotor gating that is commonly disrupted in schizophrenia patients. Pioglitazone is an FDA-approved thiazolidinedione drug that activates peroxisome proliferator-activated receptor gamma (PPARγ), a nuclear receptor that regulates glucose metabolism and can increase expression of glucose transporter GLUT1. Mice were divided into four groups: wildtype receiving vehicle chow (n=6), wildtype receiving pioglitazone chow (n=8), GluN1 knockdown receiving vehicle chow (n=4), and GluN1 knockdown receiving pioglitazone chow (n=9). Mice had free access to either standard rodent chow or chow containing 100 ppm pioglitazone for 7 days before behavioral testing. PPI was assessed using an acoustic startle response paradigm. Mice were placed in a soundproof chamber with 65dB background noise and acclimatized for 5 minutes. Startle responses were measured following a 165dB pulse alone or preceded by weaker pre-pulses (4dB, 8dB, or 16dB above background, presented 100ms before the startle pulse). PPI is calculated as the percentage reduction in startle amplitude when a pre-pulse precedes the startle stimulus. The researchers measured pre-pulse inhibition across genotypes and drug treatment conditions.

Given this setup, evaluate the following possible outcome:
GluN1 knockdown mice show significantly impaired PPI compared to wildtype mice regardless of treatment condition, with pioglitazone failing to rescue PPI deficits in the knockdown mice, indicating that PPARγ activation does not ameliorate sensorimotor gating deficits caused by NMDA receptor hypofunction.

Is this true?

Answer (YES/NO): YES